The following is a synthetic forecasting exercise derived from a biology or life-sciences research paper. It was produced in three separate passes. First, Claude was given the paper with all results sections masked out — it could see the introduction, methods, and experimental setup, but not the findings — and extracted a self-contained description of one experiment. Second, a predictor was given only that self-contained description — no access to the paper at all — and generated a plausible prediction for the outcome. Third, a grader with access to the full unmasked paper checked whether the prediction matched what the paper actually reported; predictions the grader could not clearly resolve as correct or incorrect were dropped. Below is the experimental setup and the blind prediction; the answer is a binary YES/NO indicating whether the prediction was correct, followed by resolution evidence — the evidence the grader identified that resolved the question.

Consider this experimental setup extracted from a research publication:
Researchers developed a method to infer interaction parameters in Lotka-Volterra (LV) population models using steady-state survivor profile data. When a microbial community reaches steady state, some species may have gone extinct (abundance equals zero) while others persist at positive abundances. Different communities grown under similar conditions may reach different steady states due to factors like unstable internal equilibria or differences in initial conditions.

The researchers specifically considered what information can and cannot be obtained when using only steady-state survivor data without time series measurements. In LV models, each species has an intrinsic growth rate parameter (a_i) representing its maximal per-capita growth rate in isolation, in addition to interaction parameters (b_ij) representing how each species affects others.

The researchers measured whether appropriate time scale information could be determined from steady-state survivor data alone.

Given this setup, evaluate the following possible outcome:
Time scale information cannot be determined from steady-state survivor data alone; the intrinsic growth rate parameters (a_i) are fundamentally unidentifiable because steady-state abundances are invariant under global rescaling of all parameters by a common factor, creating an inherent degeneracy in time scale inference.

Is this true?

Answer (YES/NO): YES